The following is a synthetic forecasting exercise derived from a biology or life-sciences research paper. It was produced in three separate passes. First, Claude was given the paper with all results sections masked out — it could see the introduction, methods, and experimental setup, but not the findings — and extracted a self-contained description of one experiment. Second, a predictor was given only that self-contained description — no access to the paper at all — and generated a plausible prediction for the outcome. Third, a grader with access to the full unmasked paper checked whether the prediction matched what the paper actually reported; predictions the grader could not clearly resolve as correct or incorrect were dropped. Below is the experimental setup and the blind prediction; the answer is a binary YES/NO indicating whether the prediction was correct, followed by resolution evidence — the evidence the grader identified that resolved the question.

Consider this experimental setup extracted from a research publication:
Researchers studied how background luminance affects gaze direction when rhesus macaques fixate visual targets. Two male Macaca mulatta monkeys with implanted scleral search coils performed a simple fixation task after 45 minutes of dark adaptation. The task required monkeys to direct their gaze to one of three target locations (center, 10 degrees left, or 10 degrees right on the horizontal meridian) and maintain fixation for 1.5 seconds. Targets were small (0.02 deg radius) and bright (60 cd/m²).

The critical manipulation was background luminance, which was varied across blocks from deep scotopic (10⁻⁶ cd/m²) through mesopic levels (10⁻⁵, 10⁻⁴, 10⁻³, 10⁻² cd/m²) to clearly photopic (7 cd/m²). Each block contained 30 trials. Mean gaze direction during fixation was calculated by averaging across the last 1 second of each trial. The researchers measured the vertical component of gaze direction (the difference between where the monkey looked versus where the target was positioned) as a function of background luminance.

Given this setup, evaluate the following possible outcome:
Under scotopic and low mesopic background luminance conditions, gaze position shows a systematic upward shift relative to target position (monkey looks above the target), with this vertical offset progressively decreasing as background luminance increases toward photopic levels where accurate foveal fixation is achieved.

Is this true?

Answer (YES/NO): YES